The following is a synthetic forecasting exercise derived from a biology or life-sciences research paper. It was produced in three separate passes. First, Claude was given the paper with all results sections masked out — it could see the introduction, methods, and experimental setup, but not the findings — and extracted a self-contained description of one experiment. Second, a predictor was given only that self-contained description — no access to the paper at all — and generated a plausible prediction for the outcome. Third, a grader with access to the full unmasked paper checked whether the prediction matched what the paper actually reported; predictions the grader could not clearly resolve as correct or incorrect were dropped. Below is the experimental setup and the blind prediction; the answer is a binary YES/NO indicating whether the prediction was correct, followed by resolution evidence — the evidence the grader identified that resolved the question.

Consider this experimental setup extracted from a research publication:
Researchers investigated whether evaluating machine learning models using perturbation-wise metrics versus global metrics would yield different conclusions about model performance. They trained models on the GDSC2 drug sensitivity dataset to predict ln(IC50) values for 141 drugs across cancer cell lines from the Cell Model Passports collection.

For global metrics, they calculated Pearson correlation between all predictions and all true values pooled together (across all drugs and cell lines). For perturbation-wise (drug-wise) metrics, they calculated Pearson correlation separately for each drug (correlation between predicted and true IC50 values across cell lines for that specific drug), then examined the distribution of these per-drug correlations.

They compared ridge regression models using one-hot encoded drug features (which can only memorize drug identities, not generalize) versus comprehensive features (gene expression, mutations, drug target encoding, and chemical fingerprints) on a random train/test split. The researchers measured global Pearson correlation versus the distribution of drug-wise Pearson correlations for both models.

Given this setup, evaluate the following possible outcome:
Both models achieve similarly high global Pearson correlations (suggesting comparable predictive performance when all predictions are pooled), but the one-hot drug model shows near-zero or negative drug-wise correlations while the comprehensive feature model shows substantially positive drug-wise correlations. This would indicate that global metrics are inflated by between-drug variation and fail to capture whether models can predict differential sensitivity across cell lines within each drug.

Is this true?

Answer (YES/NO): NO